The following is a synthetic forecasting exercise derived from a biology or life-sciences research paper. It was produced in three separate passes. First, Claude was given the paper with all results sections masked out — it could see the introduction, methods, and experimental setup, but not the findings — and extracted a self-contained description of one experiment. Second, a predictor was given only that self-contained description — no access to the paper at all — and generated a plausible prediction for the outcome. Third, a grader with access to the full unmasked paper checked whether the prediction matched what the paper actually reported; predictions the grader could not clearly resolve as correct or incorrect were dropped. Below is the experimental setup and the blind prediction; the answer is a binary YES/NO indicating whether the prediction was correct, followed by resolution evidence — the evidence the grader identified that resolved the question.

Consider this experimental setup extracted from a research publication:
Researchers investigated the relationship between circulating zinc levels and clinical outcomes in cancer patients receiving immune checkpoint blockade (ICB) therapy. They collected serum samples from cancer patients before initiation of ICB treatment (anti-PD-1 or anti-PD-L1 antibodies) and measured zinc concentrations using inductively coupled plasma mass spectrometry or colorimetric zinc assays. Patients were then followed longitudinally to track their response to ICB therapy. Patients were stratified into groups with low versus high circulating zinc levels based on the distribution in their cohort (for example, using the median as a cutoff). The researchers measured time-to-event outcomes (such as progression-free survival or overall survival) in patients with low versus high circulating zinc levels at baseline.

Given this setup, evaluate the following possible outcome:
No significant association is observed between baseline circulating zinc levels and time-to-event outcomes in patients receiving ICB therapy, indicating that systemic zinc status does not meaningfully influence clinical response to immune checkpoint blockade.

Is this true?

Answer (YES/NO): NO